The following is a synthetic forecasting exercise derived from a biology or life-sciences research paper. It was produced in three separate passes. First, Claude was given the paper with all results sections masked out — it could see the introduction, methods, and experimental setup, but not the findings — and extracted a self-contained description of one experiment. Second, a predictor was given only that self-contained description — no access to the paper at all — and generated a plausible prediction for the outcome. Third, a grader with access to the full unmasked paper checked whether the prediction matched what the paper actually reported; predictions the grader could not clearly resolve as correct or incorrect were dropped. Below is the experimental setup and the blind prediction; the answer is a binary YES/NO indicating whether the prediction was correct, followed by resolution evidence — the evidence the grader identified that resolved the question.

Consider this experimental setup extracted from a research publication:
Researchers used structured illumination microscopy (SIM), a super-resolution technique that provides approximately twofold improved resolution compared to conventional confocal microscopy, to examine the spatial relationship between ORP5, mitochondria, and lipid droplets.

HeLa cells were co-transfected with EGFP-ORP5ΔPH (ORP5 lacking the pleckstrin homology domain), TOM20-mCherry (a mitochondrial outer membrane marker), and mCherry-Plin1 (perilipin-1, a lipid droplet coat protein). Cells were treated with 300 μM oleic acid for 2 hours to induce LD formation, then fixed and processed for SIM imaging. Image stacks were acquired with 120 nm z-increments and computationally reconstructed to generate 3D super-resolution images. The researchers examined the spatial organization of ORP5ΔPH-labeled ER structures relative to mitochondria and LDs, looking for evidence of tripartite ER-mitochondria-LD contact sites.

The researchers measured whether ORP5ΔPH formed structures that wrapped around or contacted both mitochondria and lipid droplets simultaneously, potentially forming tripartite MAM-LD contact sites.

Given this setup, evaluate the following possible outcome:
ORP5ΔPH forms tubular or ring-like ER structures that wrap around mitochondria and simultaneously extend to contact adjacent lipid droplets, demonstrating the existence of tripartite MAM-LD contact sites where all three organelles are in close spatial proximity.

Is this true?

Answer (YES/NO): YES